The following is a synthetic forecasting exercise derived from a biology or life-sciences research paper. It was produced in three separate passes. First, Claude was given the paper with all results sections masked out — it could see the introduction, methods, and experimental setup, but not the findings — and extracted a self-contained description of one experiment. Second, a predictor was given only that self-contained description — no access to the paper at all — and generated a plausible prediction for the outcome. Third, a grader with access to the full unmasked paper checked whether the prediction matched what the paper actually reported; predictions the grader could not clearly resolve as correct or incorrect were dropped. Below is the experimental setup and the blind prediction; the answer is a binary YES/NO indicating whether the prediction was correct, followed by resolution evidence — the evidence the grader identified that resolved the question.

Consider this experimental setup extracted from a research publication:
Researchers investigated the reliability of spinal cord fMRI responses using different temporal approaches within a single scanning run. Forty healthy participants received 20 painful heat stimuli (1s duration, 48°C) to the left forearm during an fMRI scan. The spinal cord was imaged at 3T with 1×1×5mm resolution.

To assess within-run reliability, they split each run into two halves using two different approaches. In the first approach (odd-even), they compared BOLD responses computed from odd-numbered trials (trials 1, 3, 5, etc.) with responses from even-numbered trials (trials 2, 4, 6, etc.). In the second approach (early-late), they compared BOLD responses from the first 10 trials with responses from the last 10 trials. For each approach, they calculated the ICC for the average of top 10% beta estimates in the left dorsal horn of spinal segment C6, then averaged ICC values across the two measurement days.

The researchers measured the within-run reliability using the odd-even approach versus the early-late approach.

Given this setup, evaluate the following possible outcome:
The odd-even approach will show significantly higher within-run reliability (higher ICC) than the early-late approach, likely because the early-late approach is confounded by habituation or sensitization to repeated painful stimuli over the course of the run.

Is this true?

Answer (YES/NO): YES